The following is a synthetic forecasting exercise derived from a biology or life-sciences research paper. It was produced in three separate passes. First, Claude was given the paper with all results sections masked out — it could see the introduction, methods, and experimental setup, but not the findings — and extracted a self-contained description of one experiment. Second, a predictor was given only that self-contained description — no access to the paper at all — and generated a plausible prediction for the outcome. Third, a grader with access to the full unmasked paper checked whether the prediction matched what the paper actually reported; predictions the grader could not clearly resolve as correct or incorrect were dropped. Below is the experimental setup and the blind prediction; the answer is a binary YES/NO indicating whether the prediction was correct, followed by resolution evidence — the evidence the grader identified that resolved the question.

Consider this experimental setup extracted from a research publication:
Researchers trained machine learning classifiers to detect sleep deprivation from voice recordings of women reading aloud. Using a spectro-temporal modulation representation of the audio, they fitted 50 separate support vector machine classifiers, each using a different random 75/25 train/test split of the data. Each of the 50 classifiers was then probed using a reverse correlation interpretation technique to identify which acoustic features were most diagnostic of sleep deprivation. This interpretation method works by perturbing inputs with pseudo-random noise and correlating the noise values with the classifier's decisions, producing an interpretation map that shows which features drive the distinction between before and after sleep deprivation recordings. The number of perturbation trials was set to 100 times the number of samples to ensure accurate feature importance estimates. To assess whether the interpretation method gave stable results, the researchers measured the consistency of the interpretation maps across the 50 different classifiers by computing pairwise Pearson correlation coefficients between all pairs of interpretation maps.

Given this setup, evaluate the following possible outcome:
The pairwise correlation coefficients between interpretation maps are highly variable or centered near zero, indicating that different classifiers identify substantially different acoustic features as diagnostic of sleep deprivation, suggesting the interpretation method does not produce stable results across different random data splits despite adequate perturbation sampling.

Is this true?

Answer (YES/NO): NO